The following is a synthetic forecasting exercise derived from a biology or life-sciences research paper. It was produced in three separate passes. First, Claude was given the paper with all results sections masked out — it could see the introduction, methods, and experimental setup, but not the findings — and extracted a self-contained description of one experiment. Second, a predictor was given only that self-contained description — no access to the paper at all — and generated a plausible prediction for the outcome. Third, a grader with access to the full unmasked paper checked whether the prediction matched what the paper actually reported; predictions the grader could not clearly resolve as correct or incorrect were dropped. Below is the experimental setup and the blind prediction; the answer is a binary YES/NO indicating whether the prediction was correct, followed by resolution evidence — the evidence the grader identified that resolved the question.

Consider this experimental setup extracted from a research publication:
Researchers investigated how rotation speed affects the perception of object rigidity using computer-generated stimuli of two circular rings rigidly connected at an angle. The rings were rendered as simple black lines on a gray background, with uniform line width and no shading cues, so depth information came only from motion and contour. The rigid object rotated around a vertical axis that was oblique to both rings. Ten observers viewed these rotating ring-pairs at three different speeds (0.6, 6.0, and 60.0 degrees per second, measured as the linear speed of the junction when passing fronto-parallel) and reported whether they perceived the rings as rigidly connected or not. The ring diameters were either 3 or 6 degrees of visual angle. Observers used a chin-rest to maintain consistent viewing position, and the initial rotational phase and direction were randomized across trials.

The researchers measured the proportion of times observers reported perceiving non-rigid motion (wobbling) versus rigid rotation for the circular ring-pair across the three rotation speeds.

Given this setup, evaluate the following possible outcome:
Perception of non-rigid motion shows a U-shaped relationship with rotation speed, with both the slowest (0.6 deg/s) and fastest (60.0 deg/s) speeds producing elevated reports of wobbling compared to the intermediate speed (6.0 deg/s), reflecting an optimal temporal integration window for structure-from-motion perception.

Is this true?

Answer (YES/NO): NO